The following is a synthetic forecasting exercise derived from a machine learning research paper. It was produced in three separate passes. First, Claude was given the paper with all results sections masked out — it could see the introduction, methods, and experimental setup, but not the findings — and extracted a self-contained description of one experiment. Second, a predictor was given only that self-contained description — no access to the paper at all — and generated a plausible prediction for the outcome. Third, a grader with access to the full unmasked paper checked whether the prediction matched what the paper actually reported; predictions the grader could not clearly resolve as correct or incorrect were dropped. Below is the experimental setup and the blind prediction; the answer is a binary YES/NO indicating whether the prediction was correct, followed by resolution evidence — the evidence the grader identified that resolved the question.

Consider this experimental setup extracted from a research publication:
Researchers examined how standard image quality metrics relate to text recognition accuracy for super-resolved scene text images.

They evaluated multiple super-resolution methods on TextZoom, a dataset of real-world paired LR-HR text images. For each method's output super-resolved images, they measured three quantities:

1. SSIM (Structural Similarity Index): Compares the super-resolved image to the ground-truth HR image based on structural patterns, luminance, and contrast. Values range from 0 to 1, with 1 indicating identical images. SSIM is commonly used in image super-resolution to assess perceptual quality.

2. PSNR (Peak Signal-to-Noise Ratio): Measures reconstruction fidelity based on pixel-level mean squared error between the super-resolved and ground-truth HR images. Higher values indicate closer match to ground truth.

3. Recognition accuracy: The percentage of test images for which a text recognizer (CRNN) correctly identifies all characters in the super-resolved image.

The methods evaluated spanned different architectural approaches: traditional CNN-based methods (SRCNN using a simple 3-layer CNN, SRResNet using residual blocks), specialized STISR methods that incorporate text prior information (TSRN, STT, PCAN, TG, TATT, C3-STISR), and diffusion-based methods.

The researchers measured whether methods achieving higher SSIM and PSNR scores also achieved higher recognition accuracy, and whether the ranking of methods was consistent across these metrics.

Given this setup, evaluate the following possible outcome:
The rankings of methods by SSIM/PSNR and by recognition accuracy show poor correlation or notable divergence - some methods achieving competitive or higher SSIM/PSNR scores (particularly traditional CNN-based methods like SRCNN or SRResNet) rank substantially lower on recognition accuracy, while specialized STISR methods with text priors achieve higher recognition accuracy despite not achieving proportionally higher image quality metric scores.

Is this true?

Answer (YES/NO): NO